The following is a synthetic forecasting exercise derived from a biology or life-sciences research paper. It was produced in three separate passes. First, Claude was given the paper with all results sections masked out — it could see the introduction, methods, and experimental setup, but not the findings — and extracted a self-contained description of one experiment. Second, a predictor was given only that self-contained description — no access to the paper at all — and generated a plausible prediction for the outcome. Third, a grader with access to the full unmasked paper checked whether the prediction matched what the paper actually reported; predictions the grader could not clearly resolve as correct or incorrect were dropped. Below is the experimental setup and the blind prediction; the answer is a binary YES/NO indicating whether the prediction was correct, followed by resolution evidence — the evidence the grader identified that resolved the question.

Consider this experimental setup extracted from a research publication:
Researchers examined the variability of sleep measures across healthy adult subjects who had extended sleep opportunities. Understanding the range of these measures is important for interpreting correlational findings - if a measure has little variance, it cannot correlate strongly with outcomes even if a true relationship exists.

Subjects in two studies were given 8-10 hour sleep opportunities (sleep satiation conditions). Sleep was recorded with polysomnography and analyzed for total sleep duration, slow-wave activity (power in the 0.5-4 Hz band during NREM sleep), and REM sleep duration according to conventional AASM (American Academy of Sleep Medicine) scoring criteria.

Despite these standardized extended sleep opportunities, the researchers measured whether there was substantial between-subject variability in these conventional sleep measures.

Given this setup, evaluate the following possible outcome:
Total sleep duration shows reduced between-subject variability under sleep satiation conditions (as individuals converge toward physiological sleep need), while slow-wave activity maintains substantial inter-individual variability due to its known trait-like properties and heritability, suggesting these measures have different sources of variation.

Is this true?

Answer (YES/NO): NO